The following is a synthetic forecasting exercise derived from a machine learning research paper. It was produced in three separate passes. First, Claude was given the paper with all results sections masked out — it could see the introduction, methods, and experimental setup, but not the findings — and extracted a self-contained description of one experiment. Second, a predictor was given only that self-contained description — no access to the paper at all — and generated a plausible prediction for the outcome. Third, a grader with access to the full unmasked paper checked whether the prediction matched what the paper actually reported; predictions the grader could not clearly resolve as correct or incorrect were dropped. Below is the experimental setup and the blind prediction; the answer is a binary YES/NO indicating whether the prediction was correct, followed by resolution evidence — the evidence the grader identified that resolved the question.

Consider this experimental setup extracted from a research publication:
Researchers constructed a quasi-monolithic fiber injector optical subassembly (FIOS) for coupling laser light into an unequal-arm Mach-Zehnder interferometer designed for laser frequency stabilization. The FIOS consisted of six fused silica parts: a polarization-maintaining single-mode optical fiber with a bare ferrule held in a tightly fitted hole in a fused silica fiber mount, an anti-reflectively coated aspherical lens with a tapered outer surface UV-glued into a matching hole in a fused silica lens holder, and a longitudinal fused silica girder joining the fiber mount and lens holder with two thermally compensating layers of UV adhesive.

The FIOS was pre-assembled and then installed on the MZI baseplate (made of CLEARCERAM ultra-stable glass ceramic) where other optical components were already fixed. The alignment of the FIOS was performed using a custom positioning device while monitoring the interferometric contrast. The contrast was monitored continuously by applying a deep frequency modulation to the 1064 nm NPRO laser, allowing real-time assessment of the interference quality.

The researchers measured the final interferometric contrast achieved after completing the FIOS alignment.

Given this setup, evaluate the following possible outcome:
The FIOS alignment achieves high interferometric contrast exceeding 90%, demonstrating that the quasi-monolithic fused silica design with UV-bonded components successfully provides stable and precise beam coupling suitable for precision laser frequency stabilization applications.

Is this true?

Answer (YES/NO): YES